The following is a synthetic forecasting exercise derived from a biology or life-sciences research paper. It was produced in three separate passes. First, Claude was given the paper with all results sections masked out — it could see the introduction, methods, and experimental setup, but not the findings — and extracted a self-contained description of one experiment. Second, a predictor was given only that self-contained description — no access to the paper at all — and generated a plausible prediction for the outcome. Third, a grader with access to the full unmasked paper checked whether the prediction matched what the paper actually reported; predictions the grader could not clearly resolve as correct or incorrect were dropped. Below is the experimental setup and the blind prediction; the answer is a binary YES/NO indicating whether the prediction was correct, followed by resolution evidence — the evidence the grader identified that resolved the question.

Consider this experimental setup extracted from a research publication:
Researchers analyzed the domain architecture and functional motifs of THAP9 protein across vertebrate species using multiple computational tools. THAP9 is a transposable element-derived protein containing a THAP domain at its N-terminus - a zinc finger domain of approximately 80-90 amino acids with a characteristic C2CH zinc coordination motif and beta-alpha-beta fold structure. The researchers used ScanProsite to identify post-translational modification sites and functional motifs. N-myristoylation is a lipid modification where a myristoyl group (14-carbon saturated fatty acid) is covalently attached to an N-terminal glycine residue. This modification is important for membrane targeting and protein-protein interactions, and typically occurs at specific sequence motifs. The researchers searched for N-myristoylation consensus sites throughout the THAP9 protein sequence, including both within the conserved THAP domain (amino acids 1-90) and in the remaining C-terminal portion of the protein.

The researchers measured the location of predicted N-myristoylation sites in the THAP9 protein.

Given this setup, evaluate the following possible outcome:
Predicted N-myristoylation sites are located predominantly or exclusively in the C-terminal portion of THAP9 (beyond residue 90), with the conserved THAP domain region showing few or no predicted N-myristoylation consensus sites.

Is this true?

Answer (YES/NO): NO